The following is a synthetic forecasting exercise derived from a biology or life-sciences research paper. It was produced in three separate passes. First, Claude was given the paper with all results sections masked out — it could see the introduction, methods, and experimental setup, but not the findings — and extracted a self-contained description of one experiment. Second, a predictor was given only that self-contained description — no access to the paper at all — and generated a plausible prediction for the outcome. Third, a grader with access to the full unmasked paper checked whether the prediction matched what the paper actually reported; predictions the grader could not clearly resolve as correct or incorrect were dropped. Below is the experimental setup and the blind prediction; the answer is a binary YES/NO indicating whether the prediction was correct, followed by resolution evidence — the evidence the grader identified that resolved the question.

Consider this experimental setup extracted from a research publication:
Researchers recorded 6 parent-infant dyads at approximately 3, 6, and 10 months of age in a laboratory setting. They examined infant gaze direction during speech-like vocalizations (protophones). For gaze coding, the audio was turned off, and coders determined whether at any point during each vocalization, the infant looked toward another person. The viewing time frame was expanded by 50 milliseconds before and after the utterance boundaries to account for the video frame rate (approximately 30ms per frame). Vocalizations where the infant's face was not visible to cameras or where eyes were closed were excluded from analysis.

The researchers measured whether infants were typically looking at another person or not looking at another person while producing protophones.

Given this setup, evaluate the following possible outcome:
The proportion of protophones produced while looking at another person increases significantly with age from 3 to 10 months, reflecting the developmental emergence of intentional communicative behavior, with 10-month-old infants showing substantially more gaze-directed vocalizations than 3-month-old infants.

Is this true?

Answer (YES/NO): NO